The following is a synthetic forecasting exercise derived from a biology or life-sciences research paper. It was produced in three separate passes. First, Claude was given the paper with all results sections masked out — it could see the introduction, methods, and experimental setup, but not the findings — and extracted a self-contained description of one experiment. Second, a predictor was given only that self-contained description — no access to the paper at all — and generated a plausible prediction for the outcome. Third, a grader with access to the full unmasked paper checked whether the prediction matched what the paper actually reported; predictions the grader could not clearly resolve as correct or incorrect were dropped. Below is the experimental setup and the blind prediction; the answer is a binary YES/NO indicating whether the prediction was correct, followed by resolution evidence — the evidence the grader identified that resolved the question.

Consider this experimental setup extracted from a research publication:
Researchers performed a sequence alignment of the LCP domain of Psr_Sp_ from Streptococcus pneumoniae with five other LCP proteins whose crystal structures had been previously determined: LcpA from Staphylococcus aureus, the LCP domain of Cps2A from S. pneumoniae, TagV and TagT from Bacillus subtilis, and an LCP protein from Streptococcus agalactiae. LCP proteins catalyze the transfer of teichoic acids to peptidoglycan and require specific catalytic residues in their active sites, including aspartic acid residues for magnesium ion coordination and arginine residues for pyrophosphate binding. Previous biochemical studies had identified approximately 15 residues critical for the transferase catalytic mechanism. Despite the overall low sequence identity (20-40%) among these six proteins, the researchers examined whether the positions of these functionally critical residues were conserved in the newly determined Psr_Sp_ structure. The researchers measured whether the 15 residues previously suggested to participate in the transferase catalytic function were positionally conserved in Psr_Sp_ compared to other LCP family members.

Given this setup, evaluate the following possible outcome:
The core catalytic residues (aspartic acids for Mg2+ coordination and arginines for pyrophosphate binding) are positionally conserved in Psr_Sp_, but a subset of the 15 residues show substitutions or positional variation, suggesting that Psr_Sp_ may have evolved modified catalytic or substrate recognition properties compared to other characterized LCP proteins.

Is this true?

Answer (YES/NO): NO